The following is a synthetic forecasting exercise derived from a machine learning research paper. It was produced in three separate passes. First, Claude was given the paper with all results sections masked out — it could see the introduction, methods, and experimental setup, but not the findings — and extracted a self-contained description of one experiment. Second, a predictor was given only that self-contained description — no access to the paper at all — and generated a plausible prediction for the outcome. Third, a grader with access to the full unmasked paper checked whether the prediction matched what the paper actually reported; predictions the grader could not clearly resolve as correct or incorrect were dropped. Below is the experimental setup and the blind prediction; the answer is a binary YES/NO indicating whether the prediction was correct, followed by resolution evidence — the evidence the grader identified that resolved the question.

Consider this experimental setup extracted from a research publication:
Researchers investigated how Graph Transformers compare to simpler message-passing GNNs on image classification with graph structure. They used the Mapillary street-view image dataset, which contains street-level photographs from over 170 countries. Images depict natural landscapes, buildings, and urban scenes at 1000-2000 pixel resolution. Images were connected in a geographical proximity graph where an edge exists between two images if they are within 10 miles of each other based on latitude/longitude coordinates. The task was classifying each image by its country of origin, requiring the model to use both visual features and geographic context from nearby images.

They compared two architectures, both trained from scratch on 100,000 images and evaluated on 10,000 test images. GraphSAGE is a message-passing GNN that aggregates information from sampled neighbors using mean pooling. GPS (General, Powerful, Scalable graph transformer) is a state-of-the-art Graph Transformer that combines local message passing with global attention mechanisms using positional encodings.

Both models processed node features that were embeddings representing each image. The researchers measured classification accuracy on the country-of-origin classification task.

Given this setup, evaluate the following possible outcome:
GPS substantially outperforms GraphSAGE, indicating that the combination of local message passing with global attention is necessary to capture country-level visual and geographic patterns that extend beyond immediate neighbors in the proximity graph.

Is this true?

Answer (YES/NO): YES